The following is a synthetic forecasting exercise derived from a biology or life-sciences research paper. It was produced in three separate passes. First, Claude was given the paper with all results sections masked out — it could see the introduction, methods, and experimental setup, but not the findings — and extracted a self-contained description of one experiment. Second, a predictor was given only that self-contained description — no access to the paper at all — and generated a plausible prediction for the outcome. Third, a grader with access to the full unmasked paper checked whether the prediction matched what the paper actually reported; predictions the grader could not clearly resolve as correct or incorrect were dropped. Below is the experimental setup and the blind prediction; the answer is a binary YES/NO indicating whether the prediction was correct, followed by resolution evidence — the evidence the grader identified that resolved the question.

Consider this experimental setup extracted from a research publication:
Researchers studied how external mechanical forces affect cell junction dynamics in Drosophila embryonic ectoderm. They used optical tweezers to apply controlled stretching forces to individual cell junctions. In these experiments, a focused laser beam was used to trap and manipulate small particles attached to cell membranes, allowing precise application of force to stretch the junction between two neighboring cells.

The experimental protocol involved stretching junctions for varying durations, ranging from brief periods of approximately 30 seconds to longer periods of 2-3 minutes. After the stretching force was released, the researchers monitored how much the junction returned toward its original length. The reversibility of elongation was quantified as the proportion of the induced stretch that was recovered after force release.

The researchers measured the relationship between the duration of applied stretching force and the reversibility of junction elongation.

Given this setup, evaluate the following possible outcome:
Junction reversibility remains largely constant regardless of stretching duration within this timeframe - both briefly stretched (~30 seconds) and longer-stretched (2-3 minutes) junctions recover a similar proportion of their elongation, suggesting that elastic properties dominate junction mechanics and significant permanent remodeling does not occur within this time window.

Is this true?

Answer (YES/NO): NO